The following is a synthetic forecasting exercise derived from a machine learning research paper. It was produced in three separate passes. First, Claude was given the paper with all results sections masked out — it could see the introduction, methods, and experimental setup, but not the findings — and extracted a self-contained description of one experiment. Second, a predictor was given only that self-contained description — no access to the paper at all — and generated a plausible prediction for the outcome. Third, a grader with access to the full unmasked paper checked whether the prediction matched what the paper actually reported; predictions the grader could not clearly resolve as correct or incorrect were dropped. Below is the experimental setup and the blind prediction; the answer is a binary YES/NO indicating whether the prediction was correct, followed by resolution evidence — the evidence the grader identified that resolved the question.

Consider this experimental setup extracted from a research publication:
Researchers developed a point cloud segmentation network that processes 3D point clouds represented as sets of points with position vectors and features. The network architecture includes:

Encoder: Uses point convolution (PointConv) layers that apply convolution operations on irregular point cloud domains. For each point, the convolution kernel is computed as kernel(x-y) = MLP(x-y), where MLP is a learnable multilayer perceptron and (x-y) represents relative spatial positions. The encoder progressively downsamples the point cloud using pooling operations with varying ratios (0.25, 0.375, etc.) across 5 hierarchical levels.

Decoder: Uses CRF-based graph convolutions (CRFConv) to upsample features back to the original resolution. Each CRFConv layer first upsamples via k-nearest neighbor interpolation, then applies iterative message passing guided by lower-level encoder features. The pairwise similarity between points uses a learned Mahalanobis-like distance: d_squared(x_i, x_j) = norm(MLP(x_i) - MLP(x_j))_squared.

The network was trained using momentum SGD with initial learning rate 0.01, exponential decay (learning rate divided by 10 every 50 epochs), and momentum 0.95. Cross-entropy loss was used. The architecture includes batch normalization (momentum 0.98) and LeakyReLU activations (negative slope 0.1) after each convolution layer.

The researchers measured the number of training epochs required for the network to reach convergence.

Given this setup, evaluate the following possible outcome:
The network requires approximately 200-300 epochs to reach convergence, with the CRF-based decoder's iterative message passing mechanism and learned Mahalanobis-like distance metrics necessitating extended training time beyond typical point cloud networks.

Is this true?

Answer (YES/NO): NO